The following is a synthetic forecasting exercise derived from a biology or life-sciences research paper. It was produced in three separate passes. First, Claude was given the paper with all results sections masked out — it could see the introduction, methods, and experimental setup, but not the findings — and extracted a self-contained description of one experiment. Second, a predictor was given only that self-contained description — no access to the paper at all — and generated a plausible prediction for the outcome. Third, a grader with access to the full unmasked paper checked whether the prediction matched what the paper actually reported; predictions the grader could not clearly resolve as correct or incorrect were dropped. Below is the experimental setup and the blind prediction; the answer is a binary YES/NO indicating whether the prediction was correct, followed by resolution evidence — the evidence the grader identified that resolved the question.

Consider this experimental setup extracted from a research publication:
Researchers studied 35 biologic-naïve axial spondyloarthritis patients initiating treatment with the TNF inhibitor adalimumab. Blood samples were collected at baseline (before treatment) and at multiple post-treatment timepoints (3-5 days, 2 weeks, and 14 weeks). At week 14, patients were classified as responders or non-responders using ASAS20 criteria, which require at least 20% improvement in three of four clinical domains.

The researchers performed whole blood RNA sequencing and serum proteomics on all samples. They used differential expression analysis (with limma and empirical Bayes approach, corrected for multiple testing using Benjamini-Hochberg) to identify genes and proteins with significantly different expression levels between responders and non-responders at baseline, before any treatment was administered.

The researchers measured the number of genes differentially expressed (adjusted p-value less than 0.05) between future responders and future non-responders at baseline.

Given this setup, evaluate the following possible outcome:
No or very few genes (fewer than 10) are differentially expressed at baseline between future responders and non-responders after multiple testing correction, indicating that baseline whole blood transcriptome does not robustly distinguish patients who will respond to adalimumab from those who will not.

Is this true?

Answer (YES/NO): NO